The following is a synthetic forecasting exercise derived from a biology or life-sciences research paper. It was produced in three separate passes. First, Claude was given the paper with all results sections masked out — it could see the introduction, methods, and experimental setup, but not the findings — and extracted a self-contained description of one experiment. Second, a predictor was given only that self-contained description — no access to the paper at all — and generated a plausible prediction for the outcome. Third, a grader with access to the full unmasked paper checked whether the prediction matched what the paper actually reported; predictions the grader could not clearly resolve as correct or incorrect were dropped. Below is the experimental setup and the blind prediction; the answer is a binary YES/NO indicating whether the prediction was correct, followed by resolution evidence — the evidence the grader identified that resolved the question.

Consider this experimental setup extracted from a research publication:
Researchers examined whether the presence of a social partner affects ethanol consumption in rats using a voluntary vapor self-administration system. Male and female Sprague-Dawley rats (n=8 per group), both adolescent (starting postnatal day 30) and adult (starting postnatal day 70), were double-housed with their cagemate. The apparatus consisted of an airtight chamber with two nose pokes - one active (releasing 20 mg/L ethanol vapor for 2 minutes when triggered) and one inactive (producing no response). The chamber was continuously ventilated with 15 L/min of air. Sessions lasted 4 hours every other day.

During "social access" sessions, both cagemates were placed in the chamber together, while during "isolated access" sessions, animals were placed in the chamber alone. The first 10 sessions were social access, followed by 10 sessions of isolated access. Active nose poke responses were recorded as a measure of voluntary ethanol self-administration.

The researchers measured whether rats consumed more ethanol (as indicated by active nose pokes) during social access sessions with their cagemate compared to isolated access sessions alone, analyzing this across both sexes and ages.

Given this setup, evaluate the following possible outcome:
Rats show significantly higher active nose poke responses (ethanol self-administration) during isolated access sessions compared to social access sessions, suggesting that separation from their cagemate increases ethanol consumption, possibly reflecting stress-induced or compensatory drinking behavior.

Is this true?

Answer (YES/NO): NO